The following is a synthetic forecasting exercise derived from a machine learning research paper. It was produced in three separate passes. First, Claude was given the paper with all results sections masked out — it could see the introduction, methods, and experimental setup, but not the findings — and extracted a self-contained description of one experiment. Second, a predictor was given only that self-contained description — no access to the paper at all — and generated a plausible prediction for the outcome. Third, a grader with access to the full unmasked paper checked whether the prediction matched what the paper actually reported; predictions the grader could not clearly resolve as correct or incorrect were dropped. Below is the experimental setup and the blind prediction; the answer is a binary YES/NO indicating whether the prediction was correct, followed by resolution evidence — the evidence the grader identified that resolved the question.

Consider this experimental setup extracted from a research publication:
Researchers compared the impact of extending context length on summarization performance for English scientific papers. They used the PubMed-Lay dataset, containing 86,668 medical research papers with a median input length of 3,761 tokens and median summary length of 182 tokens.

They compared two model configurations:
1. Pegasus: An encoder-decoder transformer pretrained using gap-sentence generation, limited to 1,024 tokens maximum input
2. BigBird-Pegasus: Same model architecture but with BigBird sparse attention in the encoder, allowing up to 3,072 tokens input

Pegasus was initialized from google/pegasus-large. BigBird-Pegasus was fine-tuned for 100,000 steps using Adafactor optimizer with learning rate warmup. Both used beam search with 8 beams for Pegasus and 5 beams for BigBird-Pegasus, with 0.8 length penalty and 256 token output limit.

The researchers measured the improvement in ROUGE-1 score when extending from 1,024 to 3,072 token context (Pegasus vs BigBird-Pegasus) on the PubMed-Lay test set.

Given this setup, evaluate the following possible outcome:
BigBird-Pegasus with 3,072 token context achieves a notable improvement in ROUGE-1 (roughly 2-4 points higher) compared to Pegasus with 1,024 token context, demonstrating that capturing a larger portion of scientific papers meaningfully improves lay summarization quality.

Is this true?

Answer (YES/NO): NO